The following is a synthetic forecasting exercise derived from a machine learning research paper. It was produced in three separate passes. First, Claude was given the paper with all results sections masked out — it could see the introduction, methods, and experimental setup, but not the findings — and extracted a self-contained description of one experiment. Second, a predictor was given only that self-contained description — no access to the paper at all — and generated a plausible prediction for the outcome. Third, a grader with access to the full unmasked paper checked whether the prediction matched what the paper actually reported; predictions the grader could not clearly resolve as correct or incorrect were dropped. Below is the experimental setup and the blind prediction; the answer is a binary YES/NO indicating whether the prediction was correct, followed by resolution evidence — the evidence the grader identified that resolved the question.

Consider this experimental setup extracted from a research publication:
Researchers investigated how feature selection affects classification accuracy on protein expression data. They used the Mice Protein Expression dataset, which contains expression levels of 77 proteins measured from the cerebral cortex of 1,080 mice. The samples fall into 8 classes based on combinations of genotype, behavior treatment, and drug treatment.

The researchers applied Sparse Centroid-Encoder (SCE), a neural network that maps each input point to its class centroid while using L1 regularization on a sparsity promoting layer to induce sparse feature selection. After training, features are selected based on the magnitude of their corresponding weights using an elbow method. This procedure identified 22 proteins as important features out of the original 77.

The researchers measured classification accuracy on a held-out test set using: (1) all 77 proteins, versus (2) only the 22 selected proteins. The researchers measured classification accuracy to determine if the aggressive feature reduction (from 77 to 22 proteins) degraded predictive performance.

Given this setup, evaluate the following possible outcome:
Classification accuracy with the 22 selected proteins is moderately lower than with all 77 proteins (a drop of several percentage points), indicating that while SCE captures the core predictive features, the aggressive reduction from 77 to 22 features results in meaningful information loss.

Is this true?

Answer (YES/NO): NO